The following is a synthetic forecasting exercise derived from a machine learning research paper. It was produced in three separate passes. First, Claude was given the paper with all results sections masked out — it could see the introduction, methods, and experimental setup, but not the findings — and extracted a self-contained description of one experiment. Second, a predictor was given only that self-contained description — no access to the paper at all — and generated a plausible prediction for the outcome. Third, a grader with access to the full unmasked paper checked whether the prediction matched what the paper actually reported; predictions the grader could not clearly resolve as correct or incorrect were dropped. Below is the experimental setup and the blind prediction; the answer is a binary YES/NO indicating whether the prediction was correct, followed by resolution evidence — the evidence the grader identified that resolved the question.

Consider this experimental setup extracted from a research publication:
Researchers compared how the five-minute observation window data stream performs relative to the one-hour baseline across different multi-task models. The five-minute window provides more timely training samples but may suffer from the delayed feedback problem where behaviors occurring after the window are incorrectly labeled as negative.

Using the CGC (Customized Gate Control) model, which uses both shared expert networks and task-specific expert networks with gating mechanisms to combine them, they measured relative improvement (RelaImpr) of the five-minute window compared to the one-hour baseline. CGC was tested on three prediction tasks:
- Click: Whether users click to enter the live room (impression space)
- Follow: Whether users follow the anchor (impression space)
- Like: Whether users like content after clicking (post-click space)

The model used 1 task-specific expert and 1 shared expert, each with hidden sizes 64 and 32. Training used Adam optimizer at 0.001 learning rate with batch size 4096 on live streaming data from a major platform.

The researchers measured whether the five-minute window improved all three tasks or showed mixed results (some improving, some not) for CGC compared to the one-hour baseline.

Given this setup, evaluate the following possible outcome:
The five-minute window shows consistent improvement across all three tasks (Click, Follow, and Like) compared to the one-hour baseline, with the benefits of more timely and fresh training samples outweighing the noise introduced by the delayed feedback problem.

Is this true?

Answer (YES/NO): YES